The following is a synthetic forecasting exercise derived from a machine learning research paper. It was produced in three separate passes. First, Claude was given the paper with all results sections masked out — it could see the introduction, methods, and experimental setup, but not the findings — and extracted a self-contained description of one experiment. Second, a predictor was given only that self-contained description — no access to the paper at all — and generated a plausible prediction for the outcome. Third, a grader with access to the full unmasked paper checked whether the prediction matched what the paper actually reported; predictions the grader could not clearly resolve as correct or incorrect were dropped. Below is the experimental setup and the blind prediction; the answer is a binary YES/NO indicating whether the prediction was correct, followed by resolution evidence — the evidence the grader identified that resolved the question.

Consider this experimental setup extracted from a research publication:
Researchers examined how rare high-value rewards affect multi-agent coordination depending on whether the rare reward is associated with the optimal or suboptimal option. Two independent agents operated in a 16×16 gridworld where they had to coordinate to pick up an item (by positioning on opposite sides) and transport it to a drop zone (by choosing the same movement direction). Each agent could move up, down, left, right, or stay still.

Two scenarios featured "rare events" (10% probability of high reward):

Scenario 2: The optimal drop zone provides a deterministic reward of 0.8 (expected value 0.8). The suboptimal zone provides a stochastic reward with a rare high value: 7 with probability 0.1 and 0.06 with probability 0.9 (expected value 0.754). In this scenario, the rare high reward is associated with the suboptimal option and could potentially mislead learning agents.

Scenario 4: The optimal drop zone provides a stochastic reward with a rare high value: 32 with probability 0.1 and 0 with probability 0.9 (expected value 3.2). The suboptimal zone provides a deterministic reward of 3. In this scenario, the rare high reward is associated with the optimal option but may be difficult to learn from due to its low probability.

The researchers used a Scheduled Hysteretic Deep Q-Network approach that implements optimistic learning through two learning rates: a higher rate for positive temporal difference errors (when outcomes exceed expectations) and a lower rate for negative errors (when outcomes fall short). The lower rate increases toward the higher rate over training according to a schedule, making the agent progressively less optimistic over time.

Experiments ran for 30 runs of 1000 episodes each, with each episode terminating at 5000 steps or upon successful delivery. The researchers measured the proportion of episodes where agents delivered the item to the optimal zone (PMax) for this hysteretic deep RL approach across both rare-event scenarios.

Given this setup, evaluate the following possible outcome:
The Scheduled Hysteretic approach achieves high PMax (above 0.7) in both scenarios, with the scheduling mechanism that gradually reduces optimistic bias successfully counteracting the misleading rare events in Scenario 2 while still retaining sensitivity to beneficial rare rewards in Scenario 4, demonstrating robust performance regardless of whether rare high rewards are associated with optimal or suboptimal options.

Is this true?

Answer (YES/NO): NO